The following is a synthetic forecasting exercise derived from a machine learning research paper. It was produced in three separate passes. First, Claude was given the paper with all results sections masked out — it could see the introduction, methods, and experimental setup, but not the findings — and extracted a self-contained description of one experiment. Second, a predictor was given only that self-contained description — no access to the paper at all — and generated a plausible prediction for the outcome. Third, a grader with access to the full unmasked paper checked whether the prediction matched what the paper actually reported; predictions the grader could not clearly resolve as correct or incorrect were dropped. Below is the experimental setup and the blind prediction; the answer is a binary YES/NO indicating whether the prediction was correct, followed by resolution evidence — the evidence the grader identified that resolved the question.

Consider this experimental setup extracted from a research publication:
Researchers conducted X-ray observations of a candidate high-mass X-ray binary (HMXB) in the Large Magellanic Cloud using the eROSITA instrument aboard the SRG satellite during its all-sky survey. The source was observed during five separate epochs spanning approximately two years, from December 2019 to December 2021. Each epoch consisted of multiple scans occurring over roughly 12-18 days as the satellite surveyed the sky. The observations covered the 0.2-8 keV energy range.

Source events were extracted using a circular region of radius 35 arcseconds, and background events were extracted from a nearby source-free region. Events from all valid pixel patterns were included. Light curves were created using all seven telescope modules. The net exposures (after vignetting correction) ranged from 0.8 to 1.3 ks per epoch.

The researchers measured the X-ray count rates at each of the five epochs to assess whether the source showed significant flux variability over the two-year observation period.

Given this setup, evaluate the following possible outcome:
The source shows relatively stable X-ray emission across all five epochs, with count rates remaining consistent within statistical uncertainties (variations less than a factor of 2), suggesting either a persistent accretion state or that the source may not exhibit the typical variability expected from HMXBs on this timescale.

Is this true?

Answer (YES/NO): NO